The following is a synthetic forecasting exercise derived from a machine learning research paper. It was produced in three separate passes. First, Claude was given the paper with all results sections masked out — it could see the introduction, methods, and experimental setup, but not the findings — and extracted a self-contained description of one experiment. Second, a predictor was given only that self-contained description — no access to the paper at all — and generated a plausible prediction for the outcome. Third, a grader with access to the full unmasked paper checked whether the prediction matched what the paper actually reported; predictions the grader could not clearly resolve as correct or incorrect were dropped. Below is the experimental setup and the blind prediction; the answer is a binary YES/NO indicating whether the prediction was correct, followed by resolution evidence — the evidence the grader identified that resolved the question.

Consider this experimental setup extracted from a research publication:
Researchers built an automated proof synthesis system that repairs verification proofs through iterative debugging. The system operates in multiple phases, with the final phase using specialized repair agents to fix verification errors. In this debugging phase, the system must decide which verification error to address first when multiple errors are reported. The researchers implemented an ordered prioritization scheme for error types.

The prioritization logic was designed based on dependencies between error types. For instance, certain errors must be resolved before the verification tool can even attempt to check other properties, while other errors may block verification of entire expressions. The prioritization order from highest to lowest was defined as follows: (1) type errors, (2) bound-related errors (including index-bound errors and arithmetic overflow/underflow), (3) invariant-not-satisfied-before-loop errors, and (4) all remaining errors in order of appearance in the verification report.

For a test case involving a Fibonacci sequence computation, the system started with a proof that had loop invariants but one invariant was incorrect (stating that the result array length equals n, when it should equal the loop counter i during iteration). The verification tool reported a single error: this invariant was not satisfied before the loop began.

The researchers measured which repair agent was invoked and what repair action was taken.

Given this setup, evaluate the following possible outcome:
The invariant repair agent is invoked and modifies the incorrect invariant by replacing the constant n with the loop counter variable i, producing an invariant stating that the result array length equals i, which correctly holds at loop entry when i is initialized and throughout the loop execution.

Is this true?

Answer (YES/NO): NO